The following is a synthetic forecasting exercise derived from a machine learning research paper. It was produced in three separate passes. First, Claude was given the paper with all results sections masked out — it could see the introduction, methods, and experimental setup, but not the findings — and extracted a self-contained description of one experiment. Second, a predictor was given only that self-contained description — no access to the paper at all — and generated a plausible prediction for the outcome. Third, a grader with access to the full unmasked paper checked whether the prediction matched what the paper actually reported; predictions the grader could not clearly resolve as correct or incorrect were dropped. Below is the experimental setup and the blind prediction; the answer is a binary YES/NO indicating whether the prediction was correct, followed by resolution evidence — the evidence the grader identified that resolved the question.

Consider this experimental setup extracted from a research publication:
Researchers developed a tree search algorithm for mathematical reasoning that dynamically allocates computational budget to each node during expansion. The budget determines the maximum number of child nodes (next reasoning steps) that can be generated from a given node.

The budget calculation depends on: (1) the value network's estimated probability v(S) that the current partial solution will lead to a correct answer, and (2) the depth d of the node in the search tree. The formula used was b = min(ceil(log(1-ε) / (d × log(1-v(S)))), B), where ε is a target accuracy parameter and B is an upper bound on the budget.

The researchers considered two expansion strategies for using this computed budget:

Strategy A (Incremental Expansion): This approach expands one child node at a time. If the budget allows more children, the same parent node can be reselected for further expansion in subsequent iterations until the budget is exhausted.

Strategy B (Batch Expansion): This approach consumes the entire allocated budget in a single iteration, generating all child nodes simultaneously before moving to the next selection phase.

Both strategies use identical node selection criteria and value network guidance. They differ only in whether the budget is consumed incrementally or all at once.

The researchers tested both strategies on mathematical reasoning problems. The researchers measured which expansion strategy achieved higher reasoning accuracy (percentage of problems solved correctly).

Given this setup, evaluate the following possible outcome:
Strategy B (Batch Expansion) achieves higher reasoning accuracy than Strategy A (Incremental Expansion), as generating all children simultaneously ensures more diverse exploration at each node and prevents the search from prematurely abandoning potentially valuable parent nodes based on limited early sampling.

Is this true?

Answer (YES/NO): NO